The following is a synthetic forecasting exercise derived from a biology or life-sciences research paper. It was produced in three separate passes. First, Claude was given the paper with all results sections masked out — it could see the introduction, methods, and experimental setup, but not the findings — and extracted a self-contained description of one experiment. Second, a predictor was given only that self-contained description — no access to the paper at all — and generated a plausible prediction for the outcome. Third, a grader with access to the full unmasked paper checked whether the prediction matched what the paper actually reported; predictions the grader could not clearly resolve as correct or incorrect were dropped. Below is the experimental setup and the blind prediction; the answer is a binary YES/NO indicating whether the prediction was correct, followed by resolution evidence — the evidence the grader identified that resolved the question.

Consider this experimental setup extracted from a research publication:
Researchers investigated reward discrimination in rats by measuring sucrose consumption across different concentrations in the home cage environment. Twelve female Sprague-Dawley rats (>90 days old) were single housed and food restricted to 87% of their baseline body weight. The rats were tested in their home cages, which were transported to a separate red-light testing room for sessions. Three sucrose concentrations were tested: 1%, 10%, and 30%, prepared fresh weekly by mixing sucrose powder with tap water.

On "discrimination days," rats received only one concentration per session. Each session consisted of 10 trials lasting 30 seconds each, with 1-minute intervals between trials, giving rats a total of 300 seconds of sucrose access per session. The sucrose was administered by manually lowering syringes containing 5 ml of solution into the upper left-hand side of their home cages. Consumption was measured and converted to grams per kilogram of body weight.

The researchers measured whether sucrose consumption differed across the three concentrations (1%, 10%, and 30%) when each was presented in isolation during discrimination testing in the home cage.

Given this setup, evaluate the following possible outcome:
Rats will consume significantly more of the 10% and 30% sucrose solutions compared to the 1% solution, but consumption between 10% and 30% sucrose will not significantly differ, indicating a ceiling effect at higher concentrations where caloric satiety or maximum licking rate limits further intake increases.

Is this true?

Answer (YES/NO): NO